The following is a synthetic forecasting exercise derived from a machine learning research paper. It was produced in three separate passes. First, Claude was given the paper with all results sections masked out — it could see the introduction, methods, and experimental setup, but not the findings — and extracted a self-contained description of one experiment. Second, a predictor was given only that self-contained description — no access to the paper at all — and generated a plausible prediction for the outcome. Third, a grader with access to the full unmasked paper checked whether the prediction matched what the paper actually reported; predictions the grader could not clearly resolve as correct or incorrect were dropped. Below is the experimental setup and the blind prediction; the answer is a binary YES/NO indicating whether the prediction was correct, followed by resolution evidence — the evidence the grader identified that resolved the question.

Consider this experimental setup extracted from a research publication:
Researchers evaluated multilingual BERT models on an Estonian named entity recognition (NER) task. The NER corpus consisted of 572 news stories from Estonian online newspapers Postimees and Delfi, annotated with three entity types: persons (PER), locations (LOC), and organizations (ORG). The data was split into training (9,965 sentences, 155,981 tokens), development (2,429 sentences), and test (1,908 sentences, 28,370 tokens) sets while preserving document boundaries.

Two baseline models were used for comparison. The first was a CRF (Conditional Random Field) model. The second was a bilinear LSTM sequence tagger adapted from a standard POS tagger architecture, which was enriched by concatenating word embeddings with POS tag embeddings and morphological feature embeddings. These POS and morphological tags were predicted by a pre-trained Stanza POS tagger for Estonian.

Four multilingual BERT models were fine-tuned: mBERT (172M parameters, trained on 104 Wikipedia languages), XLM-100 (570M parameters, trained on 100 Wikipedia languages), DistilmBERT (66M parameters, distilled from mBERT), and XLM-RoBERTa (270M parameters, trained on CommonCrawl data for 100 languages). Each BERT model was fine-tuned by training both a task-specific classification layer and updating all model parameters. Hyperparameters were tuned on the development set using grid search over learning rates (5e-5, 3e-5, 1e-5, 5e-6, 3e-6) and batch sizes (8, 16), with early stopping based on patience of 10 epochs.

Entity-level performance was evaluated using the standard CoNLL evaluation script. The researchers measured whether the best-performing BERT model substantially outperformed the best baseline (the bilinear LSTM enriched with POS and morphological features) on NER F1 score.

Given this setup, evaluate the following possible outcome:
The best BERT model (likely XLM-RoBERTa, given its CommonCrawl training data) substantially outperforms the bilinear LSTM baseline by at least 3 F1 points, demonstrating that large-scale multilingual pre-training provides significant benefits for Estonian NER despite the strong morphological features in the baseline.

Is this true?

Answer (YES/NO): NO